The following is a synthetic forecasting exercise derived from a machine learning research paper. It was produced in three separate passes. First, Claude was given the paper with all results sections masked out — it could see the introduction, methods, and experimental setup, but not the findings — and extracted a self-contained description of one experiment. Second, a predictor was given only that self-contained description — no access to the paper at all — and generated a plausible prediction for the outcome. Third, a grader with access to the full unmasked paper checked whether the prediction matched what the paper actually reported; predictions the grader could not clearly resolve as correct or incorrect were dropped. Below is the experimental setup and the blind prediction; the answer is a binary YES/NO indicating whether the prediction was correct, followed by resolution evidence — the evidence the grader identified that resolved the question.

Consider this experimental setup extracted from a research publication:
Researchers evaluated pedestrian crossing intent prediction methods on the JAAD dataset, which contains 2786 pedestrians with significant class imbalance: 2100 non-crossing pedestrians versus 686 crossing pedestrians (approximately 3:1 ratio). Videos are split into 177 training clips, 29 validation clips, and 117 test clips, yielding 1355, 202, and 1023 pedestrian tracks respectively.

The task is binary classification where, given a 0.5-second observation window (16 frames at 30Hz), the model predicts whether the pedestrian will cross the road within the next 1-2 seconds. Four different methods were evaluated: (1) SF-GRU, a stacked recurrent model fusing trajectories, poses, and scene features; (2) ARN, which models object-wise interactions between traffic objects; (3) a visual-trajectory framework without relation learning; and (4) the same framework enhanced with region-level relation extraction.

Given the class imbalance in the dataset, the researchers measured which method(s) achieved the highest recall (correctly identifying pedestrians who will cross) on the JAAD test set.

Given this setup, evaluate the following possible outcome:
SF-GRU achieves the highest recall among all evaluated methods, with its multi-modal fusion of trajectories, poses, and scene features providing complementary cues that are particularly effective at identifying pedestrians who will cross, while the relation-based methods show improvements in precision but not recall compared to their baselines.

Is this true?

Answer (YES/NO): NO